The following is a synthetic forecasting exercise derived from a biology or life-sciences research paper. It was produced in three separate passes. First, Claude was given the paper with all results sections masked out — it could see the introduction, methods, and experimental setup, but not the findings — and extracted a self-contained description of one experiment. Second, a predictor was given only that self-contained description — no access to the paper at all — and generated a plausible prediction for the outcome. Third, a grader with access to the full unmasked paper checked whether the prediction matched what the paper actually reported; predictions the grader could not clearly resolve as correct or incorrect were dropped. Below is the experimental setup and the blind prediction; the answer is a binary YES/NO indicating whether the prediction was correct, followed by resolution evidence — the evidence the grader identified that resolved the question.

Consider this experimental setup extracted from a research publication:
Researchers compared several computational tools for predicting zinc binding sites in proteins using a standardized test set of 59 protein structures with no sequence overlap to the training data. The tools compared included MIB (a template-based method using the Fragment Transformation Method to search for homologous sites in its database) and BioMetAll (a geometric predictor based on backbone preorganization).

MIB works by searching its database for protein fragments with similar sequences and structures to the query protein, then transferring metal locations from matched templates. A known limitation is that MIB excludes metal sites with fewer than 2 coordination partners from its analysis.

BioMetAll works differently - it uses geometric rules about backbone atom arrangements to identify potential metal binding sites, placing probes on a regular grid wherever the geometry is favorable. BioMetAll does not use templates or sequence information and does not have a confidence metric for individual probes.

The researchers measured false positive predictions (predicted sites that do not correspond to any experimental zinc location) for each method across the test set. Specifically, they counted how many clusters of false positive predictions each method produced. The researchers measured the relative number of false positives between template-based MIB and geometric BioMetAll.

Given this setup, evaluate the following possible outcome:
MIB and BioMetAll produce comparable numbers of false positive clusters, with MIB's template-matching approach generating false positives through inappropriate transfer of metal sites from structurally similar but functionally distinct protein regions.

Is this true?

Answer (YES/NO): NO